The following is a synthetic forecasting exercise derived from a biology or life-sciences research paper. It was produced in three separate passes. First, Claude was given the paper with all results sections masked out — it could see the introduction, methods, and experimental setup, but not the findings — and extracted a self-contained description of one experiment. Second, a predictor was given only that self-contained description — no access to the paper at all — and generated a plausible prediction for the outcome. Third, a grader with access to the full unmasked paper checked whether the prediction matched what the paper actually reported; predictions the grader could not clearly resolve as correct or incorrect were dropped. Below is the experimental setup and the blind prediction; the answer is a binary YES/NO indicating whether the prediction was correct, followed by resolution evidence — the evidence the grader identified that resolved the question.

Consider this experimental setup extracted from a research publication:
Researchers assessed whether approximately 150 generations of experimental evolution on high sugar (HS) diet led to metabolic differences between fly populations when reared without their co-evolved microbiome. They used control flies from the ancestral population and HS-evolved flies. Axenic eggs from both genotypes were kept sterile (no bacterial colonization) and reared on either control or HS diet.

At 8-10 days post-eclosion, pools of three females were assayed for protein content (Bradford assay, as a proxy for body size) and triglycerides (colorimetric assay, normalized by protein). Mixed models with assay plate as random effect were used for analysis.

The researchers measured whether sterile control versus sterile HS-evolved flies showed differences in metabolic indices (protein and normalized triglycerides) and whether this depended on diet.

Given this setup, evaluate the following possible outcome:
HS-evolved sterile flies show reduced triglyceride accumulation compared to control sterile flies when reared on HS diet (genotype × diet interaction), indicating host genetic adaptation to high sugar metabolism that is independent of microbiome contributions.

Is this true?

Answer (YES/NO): NO